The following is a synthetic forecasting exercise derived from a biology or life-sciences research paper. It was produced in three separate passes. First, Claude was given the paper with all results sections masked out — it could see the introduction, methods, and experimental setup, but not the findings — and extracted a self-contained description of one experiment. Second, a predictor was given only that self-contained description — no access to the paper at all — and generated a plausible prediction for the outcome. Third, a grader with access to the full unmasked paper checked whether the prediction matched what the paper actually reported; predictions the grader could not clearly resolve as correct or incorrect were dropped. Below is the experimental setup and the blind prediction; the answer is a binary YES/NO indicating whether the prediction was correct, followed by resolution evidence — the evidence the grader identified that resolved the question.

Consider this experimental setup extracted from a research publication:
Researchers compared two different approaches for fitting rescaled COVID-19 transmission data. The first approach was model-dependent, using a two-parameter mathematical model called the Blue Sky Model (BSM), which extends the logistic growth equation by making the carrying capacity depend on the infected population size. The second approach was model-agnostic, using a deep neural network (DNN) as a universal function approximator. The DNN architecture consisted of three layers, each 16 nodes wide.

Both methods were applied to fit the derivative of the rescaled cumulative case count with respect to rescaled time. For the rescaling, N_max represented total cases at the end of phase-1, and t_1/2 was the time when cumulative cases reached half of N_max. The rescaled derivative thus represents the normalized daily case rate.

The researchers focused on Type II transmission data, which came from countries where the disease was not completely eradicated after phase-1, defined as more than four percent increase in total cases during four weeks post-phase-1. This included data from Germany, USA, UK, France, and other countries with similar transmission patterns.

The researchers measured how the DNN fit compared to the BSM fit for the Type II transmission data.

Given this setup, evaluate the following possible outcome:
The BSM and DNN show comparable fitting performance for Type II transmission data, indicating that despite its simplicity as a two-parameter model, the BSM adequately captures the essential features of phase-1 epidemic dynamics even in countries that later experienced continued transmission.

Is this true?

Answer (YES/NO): YES